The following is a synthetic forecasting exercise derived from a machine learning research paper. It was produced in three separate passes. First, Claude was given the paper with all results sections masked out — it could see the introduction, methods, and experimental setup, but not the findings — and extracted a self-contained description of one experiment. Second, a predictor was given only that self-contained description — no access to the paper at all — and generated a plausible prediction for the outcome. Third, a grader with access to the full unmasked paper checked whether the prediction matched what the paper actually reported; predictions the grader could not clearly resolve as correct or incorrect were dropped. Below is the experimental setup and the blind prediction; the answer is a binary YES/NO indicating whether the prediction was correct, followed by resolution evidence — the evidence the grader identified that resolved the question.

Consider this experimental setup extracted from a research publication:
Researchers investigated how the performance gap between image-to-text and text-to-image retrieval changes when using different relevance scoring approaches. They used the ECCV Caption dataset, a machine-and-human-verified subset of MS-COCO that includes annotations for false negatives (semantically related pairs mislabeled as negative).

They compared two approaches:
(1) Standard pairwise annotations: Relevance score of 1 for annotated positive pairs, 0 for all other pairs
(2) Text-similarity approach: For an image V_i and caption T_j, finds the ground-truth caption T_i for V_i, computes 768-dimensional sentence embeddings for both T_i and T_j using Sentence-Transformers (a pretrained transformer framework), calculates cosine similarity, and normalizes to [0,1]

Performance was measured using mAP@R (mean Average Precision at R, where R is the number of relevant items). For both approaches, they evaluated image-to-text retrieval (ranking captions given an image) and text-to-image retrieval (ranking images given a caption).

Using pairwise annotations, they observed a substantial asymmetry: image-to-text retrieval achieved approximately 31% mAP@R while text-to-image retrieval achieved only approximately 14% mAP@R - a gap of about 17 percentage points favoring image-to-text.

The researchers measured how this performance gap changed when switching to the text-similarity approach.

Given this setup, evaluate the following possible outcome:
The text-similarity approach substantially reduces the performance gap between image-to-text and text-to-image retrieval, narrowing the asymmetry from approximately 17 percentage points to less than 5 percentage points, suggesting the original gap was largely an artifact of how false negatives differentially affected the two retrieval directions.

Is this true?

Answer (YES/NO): YES